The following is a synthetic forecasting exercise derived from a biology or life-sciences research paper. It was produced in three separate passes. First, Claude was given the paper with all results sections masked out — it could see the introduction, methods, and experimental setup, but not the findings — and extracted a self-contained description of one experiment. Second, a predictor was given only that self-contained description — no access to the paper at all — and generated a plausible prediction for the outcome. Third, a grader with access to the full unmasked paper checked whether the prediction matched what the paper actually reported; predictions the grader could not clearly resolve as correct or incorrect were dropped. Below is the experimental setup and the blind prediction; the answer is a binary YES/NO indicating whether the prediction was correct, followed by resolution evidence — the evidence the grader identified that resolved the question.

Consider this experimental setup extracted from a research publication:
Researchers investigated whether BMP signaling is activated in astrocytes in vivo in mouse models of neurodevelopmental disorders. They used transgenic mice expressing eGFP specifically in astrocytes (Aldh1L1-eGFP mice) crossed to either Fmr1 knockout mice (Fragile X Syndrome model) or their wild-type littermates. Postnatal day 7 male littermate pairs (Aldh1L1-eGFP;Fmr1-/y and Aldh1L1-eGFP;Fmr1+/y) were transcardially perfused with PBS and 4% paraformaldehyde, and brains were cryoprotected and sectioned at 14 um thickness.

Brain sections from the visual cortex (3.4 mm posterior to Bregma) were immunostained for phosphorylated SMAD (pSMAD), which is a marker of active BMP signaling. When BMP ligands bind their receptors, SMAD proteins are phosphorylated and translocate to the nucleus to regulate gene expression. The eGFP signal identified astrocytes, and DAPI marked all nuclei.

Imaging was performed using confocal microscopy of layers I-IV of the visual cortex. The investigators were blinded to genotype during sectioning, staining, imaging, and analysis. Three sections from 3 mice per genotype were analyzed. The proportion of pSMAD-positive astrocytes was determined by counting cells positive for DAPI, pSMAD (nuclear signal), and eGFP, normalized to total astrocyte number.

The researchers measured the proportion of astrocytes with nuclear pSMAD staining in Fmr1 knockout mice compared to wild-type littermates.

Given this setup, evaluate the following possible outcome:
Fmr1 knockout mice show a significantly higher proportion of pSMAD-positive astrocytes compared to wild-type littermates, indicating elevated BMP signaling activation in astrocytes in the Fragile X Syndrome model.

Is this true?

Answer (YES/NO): YES